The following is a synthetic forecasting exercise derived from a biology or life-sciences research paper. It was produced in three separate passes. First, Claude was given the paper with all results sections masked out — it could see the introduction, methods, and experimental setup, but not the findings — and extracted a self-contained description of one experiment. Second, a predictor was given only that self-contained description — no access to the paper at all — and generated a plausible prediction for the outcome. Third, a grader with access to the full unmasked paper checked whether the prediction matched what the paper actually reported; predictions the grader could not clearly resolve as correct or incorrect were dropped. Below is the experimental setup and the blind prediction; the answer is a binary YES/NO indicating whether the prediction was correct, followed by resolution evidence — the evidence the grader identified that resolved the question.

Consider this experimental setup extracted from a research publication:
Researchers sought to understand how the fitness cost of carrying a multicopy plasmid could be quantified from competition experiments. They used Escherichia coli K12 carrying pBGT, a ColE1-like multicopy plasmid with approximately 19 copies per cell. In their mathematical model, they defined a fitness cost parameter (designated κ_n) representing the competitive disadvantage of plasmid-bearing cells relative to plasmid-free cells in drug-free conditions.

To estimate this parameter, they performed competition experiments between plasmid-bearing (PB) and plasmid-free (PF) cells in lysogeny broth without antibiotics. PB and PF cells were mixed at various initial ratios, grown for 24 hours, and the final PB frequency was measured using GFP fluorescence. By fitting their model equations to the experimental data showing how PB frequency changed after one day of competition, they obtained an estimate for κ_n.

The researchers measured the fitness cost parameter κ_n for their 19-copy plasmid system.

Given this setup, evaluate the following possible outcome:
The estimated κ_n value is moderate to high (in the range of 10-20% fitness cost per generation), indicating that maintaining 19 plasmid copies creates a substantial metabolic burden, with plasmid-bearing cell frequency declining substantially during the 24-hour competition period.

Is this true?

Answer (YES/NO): NO